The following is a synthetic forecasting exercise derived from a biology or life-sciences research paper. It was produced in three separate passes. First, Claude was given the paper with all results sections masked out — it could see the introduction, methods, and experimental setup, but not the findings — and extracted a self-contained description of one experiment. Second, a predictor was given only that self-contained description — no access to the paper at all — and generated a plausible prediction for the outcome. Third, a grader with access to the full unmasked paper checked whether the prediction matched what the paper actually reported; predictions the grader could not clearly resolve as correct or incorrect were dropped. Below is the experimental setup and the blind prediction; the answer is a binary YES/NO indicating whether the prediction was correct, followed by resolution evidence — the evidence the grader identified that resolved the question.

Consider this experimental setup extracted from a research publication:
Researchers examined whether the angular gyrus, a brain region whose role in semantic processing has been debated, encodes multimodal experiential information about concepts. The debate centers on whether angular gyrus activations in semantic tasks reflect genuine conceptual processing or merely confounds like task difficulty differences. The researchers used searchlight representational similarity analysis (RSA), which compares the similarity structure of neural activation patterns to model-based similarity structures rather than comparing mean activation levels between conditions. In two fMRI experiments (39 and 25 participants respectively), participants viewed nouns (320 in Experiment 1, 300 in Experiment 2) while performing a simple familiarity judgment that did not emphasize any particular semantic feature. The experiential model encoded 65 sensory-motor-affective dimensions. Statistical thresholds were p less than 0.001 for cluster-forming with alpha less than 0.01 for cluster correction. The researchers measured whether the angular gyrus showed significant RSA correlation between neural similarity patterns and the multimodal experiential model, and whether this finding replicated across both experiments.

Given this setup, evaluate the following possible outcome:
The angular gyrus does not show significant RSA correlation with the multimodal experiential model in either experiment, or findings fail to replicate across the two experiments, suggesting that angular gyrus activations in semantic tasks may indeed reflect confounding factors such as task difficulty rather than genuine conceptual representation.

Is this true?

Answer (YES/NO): NO